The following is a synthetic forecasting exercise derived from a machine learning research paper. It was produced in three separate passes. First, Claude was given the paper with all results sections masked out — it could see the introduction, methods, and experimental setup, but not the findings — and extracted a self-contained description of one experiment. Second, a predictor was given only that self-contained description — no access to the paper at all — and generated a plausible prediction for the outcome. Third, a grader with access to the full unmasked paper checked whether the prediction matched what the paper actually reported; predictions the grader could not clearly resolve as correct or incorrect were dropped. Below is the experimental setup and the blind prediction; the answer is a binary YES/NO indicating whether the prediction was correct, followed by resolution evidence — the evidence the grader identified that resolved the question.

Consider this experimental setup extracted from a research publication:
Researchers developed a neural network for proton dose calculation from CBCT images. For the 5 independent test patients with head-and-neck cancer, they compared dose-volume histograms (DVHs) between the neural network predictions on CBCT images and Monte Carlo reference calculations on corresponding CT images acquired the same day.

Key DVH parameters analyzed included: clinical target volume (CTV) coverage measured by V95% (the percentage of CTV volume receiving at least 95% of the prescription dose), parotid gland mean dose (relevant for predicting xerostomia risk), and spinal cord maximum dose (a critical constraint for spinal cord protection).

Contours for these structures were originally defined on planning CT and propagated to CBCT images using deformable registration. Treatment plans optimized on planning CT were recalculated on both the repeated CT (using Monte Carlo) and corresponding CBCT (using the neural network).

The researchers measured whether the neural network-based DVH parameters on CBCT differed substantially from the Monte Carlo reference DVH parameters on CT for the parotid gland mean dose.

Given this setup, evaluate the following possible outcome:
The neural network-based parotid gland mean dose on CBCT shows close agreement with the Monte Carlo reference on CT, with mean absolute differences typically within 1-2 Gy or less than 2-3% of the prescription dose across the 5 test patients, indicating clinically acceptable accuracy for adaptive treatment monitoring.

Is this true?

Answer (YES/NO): YES